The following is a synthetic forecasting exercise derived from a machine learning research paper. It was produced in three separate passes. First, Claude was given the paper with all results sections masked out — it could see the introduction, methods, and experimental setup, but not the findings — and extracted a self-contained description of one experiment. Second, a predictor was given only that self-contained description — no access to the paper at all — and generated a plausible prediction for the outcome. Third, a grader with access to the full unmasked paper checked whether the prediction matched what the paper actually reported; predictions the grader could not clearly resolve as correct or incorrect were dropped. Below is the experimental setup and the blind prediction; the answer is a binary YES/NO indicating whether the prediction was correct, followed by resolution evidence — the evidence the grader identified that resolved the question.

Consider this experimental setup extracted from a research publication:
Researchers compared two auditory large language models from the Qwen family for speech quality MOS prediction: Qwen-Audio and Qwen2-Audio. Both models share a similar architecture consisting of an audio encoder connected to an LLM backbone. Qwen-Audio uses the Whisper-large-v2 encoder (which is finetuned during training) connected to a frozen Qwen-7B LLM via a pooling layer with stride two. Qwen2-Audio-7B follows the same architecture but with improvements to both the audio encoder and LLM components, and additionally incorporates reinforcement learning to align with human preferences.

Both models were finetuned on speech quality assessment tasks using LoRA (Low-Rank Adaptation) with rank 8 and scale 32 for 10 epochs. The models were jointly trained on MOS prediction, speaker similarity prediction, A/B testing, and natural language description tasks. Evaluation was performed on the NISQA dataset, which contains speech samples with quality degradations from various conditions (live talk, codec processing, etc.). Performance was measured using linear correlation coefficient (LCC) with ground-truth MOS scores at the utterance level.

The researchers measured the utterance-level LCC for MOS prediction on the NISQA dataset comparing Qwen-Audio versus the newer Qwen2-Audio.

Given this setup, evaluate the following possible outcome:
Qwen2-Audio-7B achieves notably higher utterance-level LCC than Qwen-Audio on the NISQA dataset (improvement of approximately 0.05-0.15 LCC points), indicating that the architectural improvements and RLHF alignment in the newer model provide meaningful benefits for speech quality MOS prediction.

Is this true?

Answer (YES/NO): NO